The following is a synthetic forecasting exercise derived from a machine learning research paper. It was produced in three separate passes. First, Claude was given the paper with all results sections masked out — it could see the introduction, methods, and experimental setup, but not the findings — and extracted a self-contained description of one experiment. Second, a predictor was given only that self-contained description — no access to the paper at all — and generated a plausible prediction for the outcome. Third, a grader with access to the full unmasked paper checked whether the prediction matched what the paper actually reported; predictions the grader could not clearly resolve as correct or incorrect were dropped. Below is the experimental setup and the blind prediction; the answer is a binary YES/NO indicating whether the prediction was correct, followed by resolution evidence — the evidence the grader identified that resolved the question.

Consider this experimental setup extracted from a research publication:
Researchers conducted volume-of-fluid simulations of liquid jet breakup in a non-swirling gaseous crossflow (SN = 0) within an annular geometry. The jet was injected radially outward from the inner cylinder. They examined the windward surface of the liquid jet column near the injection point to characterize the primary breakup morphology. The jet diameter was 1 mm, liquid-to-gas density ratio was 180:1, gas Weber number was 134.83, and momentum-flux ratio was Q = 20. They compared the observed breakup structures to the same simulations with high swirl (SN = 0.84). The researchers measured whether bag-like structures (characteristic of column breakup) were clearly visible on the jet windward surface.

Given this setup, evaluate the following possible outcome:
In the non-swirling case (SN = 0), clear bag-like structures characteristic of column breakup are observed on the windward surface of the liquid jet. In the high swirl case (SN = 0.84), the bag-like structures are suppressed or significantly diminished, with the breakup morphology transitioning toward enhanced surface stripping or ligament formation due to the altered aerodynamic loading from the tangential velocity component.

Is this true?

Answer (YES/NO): YES